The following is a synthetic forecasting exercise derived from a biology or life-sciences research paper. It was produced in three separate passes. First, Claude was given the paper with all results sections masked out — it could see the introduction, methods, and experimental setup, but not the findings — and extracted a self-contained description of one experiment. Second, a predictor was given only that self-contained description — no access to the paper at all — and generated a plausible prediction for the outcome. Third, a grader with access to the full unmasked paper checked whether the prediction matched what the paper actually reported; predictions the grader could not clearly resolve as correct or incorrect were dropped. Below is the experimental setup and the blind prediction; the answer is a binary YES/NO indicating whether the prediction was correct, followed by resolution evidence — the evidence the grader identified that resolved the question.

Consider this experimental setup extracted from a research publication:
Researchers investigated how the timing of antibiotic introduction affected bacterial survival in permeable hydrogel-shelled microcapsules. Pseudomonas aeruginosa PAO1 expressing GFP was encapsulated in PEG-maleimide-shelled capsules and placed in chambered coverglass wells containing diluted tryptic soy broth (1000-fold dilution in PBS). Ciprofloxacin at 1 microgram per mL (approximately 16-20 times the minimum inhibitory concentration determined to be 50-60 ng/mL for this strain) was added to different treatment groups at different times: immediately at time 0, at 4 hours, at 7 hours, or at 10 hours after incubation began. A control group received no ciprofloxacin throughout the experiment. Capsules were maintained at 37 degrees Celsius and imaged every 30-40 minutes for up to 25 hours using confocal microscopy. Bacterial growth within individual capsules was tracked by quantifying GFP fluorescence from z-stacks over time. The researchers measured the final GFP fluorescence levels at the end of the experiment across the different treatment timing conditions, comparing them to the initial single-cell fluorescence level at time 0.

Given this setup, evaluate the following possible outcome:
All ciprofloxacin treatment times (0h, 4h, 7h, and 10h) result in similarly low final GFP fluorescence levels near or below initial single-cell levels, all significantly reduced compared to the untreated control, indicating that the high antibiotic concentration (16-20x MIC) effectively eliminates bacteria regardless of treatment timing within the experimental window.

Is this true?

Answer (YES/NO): NO